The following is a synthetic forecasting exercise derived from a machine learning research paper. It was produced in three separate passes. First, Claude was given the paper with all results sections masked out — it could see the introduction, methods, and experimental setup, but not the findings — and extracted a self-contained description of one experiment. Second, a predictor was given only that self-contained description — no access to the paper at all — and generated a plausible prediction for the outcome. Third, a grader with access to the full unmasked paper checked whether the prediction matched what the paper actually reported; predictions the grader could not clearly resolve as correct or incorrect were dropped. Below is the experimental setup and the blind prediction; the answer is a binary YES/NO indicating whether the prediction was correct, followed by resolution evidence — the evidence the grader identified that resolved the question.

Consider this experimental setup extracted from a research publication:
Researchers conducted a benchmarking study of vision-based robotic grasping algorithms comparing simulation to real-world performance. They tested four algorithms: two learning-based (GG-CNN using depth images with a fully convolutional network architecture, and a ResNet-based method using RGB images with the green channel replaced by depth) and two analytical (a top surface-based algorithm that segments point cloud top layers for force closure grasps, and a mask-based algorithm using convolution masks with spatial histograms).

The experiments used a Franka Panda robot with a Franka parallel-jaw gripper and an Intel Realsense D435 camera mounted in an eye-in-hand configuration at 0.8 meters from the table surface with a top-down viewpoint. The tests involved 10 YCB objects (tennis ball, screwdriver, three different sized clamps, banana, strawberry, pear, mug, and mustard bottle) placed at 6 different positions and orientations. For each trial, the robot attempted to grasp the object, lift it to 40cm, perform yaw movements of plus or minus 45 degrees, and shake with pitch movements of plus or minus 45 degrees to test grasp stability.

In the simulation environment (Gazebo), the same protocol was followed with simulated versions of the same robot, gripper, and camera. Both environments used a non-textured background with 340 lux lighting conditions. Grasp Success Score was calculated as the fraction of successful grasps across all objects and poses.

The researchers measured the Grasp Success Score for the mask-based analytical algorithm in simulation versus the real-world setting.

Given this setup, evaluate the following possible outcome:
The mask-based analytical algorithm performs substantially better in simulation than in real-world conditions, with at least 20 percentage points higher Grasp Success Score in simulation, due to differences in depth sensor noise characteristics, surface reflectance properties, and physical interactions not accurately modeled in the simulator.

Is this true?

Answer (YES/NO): NO